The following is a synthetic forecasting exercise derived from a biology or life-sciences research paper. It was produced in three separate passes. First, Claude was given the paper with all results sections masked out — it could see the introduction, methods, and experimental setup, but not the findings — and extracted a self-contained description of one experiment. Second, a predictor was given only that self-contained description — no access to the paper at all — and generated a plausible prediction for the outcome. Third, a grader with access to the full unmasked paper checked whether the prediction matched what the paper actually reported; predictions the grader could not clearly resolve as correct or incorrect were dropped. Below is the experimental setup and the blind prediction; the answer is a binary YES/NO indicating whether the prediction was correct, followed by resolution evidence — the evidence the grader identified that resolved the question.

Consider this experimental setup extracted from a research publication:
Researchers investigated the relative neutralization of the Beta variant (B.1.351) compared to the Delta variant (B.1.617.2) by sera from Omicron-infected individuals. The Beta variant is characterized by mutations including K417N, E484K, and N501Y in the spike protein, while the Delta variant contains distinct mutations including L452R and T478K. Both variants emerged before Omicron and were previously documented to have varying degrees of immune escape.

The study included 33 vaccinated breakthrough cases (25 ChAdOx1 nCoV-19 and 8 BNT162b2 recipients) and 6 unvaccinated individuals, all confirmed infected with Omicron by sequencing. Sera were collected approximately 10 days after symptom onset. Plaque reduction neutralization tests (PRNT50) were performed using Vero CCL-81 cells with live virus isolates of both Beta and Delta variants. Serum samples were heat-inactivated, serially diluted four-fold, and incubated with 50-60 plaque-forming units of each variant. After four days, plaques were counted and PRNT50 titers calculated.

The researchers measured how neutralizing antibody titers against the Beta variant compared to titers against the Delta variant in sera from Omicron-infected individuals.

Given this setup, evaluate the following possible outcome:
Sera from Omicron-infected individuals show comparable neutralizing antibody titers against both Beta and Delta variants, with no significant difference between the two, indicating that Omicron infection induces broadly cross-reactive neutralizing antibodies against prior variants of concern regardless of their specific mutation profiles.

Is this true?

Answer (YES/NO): NO